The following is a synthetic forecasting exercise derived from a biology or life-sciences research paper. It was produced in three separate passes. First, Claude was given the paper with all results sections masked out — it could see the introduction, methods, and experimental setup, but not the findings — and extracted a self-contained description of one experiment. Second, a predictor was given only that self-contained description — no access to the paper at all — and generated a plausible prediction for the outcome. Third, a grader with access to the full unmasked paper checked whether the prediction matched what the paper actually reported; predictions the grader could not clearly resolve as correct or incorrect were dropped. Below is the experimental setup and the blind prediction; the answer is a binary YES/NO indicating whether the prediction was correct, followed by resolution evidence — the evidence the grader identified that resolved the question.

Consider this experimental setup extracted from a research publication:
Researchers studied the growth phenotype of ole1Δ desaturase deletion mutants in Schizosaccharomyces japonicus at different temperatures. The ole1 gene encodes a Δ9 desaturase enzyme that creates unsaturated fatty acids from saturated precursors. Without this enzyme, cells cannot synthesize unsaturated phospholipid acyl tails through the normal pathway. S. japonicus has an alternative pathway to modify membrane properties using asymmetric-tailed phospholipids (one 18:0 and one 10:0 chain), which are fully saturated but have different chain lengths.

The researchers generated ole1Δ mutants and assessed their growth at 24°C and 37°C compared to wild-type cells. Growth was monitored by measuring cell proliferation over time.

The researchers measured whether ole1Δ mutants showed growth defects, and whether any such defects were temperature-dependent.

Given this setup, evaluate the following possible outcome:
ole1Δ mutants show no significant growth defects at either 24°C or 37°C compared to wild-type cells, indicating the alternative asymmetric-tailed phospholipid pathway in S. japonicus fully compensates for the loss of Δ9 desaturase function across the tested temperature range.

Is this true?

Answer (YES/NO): NO